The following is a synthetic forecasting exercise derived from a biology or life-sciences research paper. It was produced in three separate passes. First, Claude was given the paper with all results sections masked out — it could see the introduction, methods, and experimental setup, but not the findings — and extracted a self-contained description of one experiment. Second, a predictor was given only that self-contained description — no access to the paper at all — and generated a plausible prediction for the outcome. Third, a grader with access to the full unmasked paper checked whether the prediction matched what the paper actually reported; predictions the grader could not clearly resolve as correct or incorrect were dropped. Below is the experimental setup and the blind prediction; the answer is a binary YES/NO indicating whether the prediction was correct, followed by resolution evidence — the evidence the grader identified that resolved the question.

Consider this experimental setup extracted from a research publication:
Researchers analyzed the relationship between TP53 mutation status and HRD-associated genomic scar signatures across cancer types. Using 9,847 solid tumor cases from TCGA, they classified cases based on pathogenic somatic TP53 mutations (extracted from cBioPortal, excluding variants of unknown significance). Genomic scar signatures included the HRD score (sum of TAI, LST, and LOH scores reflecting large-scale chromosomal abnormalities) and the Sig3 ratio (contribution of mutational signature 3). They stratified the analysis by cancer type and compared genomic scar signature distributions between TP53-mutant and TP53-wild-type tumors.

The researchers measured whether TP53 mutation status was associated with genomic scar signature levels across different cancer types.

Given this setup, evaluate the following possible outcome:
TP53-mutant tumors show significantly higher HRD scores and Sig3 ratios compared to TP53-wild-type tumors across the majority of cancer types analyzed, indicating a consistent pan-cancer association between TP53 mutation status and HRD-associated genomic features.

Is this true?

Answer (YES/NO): NO